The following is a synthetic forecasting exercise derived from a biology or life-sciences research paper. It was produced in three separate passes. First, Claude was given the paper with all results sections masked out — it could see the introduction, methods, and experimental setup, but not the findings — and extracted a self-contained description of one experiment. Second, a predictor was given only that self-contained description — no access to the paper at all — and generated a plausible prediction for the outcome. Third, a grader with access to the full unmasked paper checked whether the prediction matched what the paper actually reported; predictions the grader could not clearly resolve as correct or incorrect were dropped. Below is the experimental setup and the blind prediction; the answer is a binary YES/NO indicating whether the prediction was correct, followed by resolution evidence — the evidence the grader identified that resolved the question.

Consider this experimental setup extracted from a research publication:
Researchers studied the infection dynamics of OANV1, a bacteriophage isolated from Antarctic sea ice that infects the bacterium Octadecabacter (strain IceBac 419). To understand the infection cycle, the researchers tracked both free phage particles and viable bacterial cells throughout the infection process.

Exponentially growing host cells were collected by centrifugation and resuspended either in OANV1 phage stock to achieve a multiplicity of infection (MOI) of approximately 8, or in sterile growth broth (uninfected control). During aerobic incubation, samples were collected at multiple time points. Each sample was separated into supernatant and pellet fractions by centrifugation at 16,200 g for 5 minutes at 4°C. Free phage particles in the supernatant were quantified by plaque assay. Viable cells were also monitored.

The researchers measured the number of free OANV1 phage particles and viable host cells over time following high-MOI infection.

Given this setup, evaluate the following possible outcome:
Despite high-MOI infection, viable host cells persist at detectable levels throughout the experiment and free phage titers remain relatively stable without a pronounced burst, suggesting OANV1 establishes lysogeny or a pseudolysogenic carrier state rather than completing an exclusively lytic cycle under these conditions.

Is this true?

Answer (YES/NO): NO